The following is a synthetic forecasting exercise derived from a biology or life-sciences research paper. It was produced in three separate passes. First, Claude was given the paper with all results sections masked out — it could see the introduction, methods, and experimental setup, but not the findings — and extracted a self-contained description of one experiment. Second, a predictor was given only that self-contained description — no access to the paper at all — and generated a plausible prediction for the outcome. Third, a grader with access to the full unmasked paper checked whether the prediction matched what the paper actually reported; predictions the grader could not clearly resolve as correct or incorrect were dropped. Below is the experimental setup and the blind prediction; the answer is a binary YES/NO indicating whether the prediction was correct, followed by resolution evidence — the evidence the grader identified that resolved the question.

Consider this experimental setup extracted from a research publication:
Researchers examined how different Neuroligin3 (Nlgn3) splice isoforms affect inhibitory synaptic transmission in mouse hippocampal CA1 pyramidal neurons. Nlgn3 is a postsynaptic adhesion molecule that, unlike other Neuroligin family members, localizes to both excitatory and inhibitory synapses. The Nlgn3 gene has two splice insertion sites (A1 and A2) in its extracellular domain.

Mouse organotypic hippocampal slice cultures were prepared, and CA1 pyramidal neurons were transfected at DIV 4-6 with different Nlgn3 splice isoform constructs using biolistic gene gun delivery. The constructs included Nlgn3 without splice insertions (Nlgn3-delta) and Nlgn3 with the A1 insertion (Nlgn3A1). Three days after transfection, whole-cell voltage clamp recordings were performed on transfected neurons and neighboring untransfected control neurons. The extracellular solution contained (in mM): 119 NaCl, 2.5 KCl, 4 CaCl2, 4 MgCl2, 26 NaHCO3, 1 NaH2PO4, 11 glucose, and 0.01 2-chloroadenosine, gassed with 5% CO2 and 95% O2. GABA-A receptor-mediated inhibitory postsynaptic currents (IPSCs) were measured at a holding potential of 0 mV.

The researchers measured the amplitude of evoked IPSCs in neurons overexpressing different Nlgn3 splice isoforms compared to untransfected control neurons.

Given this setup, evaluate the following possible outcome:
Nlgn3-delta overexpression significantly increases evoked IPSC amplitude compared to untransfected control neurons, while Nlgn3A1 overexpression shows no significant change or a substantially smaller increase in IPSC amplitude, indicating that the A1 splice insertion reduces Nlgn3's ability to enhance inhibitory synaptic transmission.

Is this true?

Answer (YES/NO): NO